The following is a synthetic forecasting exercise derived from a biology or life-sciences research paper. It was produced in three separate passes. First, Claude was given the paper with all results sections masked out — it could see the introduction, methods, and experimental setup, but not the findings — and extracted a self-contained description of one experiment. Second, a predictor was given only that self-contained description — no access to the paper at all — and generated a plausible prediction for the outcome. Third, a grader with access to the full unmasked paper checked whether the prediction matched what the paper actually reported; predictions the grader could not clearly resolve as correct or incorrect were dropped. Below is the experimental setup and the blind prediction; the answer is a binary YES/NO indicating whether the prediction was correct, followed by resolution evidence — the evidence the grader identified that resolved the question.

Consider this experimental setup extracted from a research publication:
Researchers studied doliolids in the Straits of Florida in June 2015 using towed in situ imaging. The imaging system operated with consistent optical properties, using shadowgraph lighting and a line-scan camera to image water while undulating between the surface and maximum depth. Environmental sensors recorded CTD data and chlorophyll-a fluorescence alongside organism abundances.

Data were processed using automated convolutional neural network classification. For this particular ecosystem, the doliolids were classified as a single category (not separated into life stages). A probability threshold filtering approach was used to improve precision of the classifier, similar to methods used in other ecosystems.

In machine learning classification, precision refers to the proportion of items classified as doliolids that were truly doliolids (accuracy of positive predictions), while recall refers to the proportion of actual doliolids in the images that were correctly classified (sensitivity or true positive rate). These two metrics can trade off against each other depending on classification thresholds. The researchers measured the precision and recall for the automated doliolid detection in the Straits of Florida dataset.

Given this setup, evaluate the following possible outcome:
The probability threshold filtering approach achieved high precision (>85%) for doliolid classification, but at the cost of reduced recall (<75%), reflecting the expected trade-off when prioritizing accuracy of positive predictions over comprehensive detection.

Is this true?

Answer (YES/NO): YES